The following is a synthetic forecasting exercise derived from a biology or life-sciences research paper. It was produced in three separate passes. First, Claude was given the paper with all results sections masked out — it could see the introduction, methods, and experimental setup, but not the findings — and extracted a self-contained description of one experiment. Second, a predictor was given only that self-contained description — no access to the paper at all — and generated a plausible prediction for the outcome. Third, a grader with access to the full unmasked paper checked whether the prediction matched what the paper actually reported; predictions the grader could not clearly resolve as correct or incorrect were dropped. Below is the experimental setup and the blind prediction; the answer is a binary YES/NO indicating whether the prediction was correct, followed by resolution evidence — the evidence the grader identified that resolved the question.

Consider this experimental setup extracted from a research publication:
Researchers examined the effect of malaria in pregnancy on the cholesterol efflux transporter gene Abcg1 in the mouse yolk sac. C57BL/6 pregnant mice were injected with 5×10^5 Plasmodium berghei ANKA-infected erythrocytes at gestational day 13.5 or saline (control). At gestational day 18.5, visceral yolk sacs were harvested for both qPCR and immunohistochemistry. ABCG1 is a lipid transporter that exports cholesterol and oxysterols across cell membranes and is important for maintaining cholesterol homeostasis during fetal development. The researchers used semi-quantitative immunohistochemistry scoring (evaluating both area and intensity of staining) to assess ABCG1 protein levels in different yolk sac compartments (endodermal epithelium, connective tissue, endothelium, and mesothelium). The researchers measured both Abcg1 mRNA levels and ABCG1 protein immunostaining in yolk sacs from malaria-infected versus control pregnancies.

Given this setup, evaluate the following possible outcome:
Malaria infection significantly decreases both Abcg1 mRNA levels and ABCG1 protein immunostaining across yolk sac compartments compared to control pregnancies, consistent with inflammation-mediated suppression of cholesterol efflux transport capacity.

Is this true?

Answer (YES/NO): NO